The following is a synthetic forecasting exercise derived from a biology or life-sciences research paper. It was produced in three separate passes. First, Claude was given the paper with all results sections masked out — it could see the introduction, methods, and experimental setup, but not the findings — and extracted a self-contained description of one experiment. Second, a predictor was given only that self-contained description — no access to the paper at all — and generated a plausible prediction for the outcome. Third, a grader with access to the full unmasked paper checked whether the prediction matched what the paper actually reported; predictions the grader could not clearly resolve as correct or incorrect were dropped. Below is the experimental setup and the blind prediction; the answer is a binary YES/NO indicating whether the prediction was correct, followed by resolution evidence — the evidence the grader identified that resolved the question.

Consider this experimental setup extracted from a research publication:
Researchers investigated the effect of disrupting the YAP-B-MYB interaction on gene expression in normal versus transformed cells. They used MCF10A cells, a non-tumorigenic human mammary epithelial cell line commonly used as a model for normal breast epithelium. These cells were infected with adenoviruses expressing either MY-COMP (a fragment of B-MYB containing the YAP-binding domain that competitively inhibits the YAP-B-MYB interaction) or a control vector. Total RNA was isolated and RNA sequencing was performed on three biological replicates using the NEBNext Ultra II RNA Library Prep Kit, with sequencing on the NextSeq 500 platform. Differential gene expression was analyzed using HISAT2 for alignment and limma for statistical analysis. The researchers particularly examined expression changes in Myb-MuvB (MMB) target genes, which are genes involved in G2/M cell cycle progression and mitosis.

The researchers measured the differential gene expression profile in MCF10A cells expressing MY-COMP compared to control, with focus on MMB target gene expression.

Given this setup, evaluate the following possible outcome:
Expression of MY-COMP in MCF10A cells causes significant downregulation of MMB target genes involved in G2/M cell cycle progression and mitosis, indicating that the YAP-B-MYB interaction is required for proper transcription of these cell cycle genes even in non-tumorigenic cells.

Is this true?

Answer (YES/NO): NO